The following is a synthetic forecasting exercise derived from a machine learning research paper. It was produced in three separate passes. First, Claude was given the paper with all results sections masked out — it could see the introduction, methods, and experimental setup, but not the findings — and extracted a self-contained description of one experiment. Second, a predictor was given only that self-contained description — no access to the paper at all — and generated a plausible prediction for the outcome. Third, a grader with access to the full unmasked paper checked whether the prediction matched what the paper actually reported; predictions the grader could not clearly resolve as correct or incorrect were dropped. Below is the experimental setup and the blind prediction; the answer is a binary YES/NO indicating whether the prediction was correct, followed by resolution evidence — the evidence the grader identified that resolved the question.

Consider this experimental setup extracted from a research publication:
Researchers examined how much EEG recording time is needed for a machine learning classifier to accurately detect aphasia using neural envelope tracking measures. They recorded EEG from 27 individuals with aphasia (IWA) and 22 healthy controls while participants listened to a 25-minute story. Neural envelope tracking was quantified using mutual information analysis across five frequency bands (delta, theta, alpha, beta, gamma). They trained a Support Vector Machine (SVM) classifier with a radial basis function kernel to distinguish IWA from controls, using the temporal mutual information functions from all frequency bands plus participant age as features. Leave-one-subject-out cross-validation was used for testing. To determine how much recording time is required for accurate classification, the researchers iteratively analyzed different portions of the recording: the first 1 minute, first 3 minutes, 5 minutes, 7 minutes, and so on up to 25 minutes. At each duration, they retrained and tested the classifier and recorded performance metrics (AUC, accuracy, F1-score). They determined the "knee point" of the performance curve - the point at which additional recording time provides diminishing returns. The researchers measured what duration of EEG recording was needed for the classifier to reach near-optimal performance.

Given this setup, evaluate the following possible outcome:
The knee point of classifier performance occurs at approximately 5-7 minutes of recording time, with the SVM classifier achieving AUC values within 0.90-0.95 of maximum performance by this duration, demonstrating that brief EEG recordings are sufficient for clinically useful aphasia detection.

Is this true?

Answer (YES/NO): NO